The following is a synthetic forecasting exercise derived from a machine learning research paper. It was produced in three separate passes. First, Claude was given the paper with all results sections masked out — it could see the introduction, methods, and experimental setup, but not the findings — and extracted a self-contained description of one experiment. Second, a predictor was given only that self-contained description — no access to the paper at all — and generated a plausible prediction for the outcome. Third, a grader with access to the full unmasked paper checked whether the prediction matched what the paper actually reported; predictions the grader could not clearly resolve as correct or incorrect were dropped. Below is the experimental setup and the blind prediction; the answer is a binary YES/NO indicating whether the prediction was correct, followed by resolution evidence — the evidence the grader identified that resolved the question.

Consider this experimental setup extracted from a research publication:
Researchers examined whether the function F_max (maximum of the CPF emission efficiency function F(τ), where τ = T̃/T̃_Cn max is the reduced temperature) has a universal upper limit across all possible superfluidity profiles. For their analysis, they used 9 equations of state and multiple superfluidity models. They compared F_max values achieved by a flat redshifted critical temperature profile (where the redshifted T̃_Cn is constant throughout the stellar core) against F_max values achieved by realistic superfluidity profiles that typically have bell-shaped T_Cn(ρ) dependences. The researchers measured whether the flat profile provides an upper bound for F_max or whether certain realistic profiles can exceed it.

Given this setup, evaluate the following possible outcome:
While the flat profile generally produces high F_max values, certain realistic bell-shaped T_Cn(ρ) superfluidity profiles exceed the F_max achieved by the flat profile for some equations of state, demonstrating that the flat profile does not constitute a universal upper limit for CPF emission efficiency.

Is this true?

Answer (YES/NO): YES